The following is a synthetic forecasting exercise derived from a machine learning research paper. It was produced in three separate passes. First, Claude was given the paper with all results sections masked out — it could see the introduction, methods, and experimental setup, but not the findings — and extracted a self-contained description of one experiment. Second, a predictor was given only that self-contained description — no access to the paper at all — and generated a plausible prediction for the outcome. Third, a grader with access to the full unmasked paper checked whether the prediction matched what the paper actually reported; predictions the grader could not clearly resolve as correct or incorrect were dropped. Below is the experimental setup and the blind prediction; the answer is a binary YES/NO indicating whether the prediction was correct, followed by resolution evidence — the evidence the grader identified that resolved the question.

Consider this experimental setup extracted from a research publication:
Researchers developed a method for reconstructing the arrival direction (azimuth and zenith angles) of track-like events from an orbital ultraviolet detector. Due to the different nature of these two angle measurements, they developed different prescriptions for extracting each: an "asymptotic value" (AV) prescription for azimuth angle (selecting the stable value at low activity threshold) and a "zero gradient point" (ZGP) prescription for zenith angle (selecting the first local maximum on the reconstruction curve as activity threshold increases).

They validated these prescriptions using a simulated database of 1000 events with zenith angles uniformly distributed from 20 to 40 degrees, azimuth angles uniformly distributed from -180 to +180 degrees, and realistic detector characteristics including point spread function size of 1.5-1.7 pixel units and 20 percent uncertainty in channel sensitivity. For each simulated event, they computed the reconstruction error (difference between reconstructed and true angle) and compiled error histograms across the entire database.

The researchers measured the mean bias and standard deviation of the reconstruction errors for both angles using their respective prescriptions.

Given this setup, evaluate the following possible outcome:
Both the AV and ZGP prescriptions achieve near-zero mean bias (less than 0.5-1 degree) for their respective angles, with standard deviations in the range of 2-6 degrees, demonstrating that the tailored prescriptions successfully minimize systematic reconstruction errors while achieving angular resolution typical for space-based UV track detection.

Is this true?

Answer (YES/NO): NO